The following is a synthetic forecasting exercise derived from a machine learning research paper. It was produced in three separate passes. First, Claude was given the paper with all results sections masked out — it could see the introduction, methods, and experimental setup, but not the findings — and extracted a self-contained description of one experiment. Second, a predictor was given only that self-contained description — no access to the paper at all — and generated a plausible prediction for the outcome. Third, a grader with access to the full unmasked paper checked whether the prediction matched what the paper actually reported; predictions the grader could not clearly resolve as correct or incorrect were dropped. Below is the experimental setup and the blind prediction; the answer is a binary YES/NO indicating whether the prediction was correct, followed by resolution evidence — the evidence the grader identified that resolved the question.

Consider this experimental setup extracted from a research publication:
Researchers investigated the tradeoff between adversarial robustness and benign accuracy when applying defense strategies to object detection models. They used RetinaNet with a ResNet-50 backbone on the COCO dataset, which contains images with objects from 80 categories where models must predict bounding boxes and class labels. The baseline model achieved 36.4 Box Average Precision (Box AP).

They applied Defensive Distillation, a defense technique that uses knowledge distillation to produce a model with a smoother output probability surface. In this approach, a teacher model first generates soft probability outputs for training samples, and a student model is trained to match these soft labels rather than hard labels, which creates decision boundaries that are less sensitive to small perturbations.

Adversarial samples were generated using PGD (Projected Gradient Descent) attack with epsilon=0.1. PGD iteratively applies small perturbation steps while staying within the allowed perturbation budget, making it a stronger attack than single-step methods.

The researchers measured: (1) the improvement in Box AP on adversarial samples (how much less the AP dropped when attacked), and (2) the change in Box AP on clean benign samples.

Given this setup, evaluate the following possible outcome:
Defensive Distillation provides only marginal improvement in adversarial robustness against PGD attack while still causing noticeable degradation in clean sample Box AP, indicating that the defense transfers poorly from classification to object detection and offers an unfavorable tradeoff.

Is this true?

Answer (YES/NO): NO